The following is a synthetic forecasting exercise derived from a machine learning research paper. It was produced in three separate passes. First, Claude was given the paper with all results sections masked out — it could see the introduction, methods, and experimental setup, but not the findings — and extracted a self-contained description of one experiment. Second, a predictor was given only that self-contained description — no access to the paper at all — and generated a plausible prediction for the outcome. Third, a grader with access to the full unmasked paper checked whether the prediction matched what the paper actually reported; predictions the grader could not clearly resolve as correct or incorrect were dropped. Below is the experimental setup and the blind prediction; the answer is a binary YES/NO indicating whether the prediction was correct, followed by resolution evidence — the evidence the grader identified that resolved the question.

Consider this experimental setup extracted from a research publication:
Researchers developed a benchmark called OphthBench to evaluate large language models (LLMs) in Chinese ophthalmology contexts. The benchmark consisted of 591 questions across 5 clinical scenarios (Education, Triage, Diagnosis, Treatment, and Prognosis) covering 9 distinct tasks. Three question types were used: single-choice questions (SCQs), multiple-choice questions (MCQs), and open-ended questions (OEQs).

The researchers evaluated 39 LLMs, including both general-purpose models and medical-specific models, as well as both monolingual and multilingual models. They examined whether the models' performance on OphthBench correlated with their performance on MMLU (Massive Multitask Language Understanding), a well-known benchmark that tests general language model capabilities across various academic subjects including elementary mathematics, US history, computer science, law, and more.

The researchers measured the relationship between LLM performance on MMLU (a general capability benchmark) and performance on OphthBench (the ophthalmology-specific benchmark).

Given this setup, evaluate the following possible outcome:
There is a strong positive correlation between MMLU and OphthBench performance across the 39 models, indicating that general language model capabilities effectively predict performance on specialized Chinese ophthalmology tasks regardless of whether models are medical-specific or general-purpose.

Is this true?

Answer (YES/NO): NO